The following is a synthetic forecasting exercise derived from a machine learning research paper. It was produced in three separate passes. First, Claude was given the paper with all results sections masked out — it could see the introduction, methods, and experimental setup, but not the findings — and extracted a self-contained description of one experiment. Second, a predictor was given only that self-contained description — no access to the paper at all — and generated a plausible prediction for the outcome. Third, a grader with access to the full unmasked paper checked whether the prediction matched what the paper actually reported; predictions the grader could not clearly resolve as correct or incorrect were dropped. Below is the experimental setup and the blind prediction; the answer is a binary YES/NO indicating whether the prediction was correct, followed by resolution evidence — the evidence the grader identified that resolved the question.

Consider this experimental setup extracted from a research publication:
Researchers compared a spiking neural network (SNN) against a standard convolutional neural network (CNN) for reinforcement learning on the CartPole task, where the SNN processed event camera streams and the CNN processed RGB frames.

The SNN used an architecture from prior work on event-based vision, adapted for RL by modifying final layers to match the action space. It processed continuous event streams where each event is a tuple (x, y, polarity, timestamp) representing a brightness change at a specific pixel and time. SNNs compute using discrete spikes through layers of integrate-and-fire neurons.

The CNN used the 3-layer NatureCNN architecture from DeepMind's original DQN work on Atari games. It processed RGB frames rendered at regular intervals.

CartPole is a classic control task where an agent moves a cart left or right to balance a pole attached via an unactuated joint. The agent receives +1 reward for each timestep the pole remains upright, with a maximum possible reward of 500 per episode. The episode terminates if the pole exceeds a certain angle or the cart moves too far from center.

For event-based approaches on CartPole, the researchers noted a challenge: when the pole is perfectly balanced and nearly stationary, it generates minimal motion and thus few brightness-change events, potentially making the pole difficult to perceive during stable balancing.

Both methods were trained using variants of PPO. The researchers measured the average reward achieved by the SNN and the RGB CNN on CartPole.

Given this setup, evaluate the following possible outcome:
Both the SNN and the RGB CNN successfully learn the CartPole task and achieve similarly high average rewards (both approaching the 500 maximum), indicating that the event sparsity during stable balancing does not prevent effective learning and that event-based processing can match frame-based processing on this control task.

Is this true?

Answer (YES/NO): NO